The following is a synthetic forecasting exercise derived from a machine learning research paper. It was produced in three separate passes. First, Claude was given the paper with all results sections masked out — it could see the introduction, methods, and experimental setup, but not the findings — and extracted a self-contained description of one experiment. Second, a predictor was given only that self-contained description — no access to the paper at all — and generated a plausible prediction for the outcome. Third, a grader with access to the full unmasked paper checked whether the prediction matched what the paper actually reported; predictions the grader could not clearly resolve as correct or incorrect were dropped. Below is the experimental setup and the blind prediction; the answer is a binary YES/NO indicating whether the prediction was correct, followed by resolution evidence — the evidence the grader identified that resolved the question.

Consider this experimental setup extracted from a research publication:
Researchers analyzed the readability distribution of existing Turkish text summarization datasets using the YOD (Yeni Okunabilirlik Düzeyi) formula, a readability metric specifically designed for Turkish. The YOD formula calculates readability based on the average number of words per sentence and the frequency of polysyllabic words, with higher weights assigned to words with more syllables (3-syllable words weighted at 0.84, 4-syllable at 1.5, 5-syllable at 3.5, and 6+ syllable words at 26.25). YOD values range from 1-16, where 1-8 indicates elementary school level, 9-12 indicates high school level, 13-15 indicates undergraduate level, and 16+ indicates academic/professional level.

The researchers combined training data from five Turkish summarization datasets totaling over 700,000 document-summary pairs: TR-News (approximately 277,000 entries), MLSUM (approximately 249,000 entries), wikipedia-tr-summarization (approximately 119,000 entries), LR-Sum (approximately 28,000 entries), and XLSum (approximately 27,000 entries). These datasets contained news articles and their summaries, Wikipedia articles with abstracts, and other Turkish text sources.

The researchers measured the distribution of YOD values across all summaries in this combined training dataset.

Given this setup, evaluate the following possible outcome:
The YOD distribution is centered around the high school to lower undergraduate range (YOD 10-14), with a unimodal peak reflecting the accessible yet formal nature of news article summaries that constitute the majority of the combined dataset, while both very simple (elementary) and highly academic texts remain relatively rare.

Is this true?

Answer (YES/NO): NO